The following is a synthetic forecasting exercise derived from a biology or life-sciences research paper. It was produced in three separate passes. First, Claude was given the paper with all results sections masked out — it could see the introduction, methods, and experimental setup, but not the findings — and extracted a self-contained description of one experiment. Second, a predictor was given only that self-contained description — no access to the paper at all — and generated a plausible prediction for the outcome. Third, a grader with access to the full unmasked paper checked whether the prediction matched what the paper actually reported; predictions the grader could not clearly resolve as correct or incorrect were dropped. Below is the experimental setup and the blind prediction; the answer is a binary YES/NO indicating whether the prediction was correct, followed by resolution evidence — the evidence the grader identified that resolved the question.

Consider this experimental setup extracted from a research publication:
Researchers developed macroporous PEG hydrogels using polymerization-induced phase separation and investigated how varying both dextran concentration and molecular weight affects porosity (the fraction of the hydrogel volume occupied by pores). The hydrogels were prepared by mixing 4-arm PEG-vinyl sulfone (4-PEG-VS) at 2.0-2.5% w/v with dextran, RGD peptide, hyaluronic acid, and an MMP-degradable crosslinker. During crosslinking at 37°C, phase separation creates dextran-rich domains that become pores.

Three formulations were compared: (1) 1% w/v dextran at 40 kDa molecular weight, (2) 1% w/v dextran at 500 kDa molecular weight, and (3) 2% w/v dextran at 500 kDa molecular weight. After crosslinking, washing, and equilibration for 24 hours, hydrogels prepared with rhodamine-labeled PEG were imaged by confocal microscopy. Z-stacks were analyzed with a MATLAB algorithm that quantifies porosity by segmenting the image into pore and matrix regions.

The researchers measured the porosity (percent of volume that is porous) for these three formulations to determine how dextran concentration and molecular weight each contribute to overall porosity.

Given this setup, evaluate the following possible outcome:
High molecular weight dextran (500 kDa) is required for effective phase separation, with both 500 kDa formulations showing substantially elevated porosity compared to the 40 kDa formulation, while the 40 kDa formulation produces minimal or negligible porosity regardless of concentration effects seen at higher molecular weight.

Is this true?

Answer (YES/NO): NO